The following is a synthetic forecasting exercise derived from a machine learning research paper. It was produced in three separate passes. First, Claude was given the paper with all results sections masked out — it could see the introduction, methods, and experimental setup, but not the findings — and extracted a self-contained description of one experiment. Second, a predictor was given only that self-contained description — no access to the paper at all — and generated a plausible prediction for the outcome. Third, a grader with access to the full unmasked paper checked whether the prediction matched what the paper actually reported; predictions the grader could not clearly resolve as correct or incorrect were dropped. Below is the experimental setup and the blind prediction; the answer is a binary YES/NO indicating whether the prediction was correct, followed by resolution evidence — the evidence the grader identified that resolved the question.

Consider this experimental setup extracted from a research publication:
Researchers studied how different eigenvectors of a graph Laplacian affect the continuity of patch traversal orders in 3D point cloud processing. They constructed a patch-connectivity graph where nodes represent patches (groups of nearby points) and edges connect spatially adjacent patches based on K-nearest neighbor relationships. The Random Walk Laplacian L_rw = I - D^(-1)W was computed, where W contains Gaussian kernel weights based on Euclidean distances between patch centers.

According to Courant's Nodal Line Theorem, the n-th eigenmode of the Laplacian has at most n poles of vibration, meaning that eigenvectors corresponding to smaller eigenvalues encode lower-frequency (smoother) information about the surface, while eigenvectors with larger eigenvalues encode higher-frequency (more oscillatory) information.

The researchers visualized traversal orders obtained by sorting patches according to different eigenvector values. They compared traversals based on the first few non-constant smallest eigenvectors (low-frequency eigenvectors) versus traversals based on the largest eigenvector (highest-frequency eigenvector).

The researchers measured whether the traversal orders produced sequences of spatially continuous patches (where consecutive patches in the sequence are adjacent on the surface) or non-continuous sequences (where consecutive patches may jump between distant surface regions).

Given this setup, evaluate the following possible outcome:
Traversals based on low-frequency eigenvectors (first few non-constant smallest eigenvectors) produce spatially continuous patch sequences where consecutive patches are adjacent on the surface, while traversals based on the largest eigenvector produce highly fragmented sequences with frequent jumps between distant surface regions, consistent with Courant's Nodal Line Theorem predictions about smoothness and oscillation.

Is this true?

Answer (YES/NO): YES